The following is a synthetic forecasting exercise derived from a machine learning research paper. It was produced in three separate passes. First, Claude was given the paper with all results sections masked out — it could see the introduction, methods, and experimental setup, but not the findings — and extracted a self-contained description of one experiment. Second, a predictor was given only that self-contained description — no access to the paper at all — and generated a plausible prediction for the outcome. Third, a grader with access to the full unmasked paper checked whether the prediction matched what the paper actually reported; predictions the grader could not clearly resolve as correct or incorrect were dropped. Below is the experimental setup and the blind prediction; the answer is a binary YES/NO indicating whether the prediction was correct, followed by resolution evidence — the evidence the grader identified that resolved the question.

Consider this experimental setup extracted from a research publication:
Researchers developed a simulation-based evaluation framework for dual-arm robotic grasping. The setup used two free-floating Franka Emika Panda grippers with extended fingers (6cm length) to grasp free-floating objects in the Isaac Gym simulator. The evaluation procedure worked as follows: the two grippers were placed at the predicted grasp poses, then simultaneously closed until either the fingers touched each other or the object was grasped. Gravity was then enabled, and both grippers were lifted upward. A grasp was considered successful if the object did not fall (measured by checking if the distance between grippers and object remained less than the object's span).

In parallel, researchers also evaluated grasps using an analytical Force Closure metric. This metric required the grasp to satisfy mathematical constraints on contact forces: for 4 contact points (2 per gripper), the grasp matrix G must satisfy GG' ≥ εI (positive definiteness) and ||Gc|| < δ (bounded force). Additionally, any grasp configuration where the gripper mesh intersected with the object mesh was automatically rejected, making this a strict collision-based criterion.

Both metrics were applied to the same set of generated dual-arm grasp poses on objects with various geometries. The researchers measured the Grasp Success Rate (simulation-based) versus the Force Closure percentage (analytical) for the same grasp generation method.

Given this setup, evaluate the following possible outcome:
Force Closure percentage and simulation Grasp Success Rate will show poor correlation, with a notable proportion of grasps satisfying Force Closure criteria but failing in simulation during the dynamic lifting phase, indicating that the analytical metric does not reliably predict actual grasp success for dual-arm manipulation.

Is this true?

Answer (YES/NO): NO